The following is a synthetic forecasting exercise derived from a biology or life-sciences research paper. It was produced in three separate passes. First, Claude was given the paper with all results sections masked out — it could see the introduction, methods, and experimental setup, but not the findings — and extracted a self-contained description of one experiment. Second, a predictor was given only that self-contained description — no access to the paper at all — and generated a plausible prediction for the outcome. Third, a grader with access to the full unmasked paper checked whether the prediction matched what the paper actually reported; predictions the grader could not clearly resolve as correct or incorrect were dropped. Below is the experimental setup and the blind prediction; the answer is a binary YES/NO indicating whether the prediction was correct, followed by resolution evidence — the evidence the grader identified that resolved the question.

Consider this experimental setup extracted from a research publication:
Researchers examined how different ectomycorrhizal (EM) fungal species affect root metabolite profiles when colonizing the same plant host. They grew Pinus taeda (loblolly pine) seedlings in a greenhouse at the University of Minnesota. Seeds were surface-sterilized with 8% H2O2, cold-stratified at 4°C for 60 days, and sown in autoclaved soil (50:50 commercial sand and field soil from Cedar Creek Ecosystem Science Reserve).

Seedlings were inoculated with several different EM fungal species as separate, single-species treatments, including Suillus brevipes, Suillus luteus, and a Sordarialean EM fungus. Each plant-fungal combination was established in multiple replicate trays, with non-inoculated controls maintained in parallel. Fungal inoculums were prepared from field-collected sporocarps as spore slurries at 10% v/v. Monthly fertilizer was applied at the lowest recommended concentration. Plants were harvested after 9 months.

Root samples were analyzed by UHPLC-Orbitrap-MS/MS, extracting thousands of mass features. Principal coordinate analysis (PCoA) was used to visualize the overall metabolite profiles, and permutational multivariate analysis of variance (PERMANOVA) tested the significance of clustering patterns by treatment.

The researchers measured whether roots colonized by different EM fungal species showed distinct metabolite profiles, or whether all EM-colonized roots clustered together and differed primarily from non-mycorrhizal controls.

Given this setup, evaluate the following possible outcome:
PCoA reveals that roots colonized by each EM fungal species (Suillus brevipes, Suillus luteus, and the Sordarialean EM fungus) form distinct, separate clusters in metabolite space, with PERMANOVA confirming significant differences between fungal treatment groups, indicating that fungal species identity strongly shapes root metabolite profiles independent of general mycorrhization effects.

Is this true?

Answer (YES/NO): YES